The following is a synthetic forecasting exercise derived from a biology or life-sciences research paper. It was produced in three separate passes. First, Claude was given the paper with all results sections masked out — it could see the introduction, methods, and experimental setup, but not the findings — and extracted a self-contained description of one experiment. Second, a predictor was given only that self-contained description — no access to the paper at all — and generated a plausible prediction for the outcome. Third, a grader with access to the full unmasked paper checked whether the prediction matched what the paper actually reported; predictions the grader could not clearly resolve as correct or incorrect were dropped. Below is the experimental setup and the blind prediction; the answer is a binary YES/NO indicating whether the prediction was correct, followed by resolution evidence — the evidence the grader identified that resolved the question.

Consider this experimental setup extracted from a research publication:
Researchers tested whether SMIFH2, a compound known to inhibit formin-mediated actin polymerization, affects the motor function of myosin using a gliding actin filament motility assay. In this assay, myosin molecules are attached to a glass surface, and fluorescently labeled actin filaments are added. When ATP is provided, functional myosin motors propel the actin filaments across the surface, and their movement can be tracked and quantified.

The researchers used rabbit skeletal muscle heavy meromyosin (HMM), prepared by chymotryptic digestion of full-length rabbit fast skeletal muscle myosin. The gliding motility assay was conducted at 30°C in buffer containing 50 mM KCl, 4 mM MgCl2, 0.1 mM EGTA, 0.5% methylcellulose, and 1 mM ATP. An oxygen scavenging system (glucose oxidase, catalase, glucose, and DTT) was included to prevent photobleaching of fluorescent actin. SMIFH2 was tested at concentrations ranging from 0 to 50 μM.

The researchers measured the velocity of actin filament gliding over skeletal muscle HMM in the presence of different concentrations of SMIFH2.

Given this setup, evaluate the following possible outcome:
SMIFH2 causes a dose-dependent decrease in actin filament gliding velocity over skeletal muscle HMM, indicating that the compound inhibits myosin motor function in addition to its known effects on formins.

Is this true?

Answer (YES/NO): YES